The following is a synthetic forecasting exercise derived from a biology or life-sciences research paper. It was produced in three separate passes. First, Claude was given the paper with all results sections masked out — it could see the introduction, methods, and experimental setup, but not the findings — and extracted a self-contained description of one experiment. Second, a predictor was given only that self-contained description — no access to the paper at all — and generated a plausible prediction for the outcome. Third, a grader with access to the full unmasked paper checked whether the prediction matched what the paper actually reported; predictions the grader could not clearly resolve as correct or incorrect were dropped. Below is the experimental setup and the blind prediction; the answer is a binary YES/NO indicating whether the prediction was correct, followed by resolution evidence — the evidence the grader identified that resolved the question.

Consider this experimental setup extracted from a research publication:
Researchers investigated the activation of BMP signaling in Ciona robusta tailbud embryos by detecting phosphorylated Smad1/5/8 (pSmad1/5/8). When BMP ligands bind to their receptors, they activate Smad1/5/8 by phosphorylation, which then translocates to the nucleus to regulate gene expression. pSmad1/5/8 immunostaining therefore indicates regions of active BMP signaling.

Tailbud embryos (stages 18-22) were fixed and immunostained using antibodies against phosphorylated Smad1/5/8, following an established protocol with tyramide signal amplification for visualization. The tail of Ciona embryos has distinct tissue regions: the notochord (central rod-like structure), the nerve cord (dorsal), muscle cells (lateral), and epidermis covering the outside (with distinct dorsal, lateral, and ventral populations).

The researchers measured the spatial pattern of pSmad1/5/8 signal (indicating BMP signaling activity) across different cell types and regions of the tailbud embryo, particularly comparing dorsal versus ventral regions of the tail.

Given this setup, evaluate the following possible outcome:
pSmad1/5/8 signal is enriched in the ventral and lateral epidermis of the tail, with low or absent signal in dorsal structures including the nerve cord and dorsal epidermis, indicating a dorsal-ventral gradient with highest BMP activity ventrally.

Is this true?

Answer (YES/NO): NO